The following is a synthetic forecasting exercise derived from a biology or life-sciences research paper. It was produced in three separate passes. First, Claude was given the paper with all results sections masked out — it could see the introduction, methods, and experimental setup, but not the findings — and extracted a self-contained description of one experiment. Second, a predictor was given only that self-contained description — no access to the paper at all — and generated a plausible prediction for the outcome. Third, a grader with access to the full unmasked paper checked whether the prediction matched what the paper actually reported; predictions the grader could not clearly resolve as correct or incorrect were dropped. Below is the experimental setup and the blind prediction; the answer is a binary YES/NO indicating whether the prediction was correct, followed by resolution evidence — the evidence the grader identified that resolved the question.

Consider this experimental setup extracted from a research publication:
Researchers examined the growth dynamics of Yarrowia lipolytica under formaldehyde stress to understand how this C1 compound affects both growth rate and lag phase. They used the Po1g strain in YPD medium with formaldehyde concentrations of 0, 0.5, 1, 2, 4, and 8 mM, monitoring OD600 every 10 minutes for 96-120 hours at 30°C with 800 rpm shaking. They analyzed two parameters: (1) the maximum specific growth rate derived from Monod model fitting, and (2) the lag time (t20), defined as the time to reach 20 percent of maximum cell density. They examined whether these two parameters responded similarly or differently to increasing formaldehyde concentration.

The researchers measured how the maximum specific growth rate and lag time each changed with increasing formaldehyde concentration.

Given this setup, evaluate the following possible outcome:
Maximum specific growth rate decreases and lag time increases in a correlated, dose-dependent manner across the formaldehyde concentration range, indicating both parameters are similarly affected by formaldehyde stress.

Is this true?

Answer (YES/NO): NO